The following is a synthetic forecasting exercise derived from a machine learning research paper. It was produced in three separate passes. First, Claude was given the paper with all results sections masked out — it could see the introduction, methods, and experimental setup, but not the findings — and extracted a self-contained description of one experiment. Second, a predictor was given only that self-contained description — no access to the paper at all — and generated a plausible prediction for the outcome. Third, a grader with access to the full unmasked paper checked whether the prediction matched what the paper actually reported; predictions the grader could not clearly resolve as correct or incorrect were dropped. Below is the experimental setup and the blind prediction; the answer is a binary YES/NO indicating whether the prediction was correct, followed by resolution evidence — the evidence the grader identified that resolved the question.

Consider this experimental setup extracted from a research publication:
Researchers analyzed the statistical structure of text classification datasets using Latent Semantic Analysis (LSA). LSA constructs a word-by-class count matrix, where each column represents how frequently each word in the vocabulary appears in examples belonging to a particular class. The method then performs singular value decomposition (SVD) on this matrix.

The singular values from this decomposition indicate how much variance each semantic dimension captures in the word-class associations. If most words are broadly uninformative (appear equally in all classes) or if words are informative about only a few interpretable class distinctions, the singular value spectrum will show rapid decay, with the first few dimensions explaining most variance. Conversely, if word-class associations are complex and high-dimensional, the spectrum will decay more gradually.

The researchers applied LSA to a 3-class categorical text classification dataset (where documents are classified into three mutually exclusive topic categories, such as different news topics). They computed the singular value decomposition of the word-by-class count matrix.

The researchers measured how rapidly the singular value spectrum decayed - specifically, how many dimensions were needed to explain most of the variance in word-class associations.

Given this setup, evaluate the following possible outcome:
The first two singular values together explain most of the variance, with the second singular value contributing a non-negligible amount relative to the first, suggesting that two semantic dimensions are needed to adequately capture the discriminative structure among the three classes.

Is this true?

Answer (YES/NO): YES